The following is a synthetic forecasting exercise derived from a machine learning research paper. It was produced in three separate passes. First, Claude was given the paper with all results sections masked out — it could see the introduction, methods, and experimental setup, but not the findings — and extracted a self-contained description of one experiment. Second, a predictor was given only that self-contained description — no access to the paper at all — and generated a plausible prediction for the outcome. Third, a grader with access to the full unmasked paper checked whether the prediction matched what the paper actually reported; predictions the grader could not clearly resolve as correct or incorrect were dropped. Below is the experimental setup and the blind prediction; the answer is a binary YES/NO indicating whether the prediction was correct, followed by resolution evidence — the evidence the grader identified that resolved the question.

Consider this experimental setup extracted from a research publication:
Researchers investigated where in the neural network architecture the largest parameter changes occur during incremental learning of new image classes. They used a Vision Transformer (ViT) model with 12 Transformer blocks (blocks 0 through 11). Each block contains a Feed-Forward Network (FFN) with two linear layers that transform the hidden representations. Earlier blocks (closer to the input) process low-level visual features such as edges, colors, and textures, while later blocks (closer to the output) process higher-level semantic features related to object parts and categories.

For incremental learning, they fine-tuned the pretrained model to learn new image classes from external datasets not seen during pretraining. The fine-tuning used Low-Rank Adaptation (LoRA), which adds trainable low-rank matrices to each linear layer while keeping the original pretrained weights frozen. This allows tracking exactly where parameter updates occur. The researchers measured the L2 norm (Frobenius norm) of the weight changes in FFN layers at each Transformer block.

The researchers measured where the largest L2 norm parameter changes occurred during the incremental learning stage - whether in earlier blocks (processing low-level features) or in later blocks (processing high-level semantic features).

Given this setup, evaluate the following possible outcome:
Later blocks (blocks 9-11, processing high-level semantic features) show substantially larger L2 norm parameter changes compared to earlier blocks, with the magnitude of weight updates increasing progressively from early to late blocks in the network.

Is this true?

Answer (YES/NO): NO